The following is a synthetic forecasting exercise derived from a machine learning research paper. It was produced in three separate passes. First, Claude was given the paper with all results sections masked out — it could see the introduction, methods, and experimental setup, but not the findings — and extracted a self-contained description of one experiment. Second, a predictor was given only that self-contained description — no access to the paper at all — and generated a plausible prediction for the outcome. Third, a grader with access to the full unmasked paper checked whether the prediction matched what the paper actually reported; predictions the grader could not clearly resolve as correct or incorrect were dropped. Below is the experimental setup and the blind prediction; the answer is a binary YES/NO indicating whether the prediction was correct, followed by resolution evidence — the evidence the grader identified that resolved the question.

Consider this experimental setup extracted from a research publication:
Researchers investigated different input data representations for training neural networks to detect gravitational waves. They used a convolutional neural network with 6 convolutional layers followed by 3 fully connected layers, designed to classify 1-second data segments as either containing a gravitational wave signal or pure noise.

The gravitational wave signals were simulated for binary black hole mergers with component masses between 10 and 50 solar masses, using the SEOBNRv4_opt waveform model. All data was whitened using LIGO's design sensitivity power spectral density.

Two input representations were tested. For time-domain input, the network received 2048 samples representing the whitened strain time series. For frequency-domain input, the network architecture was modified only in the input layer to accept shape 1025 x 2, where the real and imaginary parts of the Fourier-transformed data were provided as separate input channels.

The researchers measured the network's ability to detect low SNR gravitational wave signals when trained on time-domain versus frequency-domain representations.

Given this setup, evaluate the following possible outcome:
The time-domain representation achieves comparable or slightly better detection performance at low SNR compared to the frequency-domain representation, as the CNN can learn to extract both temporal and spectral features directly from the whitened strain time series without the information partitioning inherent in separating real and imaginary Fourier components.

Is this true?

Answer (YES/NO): NO